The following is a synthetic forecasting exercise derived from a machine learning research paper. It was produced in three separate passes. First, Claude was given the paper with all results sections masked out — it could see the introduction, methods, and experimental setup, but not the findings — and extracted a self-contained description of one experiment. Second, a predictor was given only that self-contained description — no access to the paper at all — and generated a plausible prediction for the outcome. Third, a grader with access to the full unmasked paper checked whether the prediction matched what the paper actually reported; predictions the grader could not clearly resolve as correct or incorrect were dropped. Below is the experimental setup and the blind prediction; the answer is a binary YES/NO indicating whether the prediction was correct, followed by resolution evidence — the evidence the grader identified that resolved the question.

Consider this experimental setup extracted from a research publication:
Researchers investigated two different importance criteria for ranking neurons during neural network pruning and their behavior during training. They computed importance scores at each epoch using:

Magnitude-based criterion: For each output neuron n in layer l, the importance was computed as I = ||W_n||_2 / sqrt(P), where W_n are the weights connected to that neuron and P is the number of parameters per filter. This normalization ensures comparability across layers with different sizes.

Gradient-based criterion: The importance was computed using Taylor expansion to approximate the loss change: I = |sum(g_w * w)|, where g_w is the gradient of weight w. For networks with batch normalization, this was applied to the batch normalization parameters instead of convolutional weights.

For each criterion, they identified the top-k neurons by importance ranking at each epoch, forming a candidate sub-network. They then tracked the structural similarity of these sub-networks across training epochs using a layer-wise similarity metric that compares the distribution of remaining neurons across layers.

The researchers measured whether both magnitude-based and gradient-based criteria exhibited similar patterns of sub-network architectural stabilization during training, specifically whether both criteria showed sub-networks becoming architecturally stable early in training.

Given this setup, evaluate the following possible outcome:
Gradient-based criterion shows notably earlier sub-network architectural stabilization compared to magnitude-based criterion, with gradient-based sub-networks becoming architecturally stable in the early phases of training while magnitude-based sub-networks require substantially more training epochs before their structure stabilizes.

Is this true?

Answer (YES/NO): NO